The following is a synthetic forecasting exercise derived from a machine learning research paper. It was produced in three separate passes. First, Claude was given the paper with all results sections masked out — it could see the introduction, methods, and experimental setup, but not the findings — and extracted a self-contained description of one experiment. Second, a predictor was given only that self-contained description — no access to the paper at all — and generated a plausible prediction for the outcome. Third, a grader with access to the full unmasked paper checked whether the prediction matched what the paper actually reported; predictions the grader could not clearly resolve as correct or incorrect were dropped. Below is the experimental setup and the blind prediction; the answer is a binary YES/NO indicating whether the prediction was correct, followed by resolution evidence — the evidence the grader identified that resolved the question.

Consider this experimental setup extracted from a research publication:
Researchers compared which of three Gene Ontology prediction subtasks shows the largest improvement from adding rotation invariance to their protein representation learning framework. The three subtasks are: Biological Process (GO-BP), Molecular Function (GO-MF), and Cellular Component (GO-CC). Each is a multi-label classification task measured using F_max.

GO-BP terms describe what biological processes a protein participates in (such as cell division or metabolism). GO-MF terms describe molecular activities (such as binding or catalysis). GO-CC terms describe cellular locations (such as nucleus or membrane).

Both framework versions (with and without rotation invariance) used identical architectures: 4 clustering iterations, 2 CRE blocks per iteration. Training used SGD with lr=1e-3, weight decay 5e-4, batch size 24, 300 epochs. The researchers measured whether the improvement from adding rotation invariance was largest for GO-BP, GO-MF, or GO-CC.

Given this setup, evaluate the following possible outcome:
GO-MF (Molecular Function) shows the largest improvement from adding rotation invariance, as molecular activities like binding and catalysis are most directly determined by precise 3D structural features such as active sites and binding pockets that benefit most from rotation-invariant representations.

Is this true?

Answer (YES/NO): NO